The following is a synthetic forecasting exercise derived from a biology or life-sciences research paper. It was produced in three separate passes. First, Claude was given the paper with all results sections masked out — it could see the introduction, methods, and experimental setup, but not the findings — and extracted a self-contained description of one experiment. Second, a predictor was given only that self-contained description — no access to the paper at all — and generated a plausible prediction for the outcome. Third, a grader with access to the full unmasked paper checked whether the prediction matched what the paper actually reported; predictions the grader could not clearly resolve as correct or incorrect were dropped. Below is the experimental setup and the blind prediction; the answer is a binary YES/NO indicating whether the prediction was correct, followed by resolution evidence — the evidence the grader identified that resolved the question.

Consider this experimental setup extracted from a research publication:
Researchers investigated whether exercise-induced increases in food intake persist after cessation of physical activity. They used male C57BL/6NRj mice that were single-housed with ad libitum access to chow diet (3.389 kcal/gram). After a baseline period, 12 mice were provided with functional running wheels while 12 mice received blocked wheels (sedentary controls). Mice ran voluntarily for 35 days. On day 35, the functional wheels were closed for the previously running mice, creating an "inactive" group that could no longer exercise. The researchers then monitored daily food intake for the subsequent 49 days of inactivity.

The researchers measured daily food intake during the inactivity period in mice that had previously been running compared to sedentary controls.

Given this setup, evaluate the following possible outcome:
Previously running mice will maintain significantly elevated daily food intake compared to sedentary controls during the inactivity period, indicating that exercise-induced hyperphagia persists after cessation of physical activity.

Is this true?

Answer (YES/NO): YES